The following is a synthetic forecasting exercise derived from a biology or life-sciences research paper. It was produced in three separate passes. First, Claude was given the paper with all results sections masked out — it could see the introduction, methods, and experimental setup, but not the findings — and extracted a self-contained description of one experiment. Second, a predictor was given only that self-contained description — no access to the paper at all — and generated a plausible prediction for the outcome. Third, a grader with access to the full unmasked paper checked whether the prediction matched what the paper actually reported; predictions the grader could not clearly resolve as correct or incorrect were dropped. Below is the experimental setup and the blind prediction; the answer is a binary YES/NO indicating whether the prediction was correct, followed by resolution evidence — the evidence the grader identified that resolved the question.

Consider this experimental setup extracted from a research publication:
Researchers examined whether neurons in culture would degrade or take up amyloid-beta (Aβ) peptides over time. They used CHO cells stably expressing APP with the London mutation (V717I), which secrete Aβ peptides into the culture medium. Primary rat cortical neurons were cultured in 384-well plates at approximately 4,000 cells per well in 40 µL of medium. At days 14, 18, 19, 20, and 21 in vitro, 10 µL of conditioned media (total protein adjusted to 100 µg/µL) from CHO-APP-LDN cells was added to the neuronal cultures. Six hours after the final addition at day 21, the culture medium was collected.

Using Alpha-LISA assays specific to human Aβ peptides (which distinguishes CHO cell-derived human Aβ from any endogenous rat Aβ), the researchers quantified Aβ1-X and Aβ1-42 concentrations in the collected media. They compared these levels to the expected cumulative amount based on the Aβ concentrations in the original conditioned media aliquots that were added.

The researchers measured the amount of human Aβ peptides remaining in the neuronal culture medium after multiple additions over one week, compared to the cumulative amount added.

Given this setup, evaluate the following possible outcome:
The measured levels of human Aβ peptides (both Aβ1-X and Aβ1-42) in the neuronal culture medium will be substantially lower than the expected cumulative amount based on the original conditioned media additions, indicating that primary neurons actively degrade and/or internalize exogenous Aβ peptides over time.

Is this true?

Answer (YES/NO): YES